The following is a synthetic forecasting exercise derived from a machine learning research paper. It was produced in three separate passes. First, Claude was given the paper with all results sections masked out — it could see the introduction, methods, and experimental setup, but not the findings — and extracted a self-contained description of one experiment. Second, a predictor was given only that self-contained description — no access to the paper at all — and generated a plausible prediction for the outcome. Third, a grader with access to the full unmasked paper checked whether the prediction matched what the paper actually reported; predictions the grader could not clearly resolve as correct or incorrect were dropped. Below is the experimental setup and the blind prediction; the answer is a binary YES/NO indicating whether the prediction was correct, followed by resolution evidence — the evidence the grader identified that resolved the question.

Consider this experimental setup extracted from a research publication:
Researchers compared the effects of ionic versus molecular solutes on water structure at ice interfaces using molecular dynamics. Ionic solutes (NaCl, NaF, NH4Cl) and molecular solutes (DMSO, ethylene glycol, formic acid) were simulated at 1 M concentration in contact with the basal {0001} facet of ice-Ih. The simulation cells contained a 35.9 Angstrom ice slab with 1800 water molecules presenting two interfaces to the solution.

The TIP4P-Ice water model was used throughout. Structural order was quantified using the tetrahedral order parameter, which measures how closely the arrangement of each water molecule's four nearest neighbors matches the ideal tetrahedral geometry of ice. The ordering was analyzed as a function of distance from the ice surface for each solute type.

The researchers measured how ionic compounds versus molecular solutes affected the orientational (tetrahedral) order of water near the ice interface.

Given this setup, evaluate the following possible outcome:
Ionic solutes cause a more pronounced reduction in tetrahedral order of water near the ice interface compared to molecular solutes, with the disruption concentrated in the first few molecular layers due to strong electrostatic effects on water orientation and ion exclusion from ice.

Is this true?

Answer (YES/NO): NO